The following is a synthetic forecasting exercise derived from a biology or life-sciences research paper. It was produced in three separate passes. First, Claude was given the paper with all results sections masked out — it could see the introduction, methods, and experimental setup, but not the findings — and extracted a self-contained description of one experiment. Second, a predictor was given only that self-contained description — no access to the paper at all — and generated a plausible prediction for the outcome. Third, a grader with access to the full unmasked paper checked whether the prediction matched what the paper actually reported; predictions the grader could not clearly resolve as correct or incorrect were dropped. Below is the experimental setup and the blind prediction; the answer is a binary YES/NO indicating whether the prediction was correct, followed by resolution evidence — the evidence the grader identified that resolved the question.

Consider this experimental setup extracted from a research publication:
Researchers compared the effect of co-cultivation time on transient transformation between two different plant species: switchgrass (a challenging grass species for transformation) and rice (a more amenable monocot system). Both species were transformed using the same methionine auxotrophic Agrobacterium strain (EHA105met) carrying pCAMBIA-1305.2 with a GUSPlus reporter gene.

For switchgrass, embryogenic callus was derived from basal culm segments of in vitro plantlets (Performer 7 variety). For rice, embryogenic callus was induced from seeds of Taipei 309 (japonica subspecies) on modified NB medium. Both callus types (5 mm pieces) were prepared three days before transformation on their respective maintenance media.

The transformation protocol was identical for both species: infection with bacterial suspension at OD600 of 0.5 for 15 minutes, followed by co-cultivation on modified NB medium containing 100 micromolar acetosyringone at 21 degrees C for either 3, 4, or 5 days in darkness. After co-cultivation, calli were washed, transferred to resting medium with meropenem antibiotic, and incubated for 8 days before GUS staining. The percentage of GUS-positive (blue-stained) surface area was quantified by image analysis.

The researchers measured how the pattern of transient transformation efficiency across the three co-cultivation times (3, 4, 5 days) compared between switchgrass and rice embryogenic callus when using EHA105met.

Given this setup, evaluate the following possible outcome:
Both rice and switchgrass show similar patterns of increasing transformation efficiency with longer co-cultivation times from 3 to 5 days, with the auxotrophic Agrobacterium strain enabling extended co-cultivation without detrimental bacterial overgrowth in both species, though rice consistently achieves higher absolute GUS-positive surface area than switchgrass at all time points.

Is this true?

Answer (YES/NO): NO